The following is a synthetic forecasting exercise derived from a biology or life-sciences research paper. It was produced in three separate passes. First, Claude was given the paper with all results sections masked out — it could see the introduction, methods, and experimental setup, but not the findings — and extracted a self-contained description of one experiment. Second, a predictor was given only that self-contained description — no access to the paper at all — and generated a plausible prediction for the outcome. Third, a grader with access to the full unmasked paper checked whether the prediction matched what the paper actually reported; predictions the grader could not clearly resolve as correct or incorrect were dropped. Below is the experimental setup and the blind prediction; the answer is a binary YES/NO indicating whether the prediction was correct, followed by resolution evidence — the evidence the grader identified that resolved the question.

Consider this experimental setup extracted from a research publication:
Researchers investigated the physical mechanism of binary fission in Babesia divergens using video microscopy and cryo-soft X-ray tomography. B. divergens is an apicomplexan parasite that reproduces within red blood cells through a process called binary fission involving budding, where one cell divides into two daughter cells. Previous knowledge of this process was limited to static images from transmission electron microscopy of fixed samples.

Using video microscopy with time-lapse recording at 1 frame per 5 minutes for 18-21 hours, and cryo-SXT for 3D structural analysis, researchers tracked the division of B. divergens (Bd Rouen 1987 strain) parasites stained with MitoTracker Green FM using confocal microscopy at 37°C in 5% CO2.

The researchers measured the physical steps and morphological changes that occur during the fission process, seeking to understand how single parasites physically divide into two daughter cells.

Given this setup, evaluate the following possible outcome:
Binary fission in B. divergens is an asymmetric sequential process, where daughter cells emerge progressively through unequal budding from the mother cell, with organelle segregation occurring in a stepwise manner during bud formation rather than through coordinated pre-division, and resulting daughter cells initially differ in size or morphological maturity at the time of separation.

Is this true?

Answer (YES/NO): NO